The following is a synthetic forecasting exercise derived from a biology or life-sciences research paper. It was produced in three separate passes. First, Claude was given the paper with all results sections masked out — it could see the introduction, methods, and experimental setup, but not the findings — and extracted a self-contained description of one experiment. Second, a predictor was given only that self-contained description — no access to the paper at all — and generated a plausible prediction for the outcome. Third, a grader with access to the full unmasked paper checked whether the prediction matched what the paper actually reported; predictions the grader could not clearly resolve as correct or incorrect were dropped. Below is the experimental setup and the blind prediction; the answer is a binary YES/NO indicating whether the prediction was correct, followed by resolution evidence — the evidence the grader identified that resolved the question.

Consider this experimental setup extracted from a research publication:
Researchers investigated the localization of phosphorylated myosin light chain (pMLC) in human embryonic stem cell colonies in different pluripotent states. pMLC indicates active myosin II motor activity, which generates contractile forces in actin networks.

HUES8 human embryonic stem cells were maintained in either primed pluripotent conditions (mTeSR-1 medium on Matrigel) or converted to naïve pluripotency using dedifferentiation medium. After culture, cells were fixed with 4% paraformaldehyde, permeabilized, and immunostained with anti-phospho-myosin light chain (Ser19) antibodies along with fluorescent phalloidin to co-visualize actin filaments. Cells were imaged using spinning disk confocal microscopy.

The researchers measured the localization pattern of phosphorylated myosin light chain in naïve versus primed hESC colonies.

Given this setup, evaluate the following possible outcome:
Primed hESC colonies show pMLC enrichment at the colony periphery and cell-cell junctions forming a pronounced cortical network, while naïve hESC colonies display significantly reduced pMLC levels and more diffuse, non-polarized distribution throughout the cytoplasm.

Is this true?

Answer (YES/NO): NO